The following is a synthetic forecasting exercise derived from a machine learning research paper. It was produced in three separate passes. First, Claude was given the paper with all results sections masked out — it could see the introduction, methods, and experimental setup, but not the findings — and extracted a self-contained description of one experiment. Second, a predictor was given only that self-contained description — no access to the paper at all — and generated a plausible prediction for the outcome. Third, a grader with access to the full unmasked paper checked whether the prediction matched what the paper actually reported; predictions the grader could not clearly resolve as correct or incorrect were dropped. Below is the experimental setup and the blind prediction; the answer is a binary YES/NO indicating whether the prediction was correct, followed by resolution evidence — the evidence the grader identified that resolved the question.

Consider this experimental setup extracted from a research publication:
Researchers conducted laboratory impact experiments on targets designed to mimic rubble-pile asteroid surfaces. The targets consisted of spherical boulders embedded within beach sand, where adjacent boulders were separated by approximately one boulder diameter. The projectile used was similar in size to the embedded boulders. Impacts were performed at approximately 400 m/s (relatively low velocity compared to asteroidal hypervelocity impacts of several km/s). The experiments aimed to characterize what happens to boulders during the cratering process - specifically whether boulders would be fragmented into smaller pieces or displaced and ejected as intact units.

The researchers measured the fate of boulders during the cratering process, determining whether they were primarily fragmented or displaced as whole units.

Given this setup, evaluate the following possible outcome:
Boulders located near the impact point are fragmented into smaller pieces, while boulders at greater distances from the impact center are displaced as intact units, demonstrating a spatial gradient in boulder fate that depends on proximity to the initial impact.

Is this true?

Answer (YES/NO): NO